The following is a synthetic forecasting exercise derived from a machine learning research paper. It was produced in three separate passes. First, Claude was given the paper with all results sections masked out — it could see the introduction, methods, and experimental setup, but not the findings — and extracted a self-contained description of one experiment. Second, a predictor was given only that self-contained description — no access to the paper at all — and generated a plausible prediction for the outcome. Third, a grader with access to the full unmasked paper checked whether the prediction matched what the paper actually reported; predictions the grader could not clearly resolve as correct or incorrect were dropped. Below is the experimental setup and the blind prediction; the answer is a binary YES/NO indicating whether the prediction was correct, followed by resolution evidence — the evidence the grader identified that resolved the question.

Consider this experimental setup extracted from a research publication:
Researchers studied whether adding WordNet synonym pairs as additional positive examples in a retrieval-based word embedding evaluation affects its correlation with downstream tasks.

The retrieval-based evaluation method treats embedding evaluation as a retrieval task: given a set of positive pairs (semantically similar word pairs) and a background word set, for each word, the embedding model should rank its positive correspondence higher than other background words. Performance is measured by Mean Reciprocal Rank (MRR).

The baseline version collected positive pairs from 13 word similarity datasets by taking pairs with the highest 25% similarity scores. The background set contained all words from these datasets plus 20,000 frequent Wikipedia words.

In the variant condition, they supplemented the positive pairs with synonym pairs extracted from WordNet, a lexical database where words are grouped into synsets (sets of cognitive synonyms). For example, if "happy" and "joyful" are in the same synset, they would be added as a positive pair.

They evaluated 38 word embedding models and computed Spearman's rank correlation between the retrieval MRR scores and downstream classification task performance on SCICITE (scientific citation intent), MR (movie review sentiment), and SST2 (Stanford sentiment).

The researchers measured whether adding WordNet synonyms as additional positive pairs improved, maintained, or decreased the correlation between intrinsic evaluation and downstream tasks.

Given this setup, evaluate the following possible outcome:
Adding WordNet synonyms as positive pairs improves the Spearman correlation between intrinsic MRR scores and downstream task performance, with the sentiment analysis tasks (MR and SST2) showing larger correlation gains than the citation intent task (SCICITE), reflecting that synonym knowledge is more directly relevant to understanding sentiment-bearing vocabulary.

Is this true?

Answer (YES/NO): NO